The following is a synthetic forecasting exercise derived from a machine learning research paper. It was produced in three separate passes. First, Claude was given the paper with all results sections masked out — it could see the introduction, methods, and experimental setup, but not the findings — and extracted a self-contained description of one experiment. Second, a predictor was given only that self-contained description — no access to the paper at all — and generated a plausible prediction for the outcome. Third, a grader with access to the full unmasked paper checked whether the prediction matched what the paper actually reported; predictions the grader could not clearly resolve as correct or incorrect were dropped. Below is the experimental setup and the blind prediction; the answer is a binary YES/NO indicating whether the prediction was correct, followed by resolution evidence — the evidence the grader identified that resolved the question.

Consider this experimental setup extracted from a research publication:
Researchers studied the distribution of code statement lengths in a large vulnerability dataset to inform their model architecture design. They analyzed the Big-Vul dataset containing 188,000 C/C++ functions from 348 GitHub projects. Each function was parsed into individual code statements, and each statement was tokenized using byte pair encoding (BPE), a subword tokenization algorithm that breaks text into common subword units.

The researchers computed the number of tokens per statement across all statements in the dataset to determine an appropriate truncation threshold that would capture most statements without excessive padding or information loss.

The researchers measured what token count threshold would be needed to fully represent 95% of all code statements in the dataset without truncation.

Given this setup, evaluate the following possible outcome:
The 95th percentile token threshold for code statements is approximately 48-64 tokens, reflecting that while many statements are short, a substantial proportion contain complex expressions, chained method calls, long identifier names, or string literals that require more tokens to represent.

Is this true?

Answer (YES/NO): NO